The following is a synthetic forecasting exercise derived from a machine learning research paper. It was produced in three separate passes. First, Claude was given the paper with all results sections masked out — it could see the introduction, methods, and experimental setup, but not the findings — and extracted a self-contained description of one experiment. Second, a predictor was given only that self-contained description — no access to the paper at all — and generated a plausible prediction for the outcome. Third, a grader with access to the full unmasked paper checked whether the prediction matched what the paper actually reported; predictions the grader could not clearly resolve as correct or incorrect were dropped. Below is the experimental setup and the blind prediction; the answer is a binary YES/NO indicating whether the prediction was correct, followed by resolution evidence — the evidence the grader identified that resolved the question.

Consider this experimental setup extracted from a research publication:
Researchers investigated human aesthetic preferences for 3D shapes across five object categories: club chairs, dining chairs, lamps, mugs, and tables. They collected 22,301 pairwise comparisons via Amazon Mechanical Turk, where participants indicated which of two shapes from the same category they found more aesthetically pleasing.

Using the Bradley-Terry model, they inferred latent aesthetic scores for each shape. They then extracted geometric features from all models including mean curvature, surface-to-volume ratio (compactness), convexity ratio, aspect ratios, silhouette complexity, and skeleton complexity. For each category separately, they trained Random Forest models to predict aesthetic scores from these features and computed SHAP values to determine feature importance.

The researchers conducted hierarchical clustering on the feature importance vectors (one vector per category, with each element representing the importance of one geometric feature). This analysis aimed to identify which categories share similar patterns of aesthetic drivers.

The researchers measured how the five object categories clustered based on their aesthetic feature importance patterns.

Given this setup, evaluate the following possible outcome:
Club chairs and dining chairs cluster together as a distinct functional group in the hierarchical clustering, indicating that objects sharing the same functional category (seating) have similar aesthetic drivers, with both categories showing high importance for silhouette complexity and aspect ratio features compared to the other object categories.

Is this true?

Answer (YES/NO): NO